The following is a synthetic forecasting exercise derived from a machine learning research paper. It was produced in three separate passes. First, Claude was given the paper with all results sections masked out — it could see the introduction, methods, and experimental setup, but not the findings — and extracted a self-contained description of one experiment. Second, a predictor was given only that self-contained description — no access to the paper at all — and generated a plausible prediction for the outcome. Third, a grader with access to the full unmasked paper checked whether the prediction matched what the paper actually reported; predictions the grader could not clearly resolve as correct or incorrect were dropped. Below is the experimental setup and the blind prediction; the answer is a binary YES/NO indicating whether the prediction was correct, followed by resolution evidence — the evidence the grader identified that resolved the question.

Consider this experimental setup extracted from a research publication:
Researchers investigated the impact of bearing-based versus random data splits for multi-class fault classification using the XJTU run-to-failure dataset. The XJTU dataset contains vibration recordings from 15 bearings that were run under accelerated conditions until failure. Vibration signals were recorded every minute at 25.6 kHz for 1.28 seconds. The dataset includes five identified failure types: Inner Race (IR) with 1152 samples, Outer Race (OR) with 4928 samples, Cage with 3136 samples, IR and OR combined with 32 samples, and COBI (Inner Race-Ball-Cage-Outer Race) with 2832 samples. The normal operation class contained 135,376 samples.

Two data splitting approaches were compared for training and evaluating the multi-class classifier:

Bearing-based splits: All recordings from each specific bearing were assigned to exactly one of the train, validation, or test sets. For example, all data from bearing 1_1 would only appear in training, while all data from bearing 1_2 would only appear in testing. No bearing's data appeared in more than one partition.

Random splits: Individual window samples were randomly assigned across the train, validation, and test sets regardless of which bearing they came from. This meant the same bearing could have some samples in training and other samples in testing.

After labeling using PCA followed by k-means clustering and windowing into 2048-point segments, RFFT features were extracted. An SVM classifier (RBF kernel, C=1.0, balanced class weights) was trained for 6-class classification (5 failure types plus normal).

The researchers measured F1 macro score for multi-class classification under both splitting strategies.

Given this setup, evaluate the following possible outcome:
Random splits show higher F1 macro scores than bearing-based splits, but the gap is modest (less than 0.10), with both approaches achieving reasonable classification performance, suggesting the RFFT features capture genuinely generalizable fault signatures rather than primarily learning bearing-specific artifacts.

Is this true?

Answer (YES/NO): NO